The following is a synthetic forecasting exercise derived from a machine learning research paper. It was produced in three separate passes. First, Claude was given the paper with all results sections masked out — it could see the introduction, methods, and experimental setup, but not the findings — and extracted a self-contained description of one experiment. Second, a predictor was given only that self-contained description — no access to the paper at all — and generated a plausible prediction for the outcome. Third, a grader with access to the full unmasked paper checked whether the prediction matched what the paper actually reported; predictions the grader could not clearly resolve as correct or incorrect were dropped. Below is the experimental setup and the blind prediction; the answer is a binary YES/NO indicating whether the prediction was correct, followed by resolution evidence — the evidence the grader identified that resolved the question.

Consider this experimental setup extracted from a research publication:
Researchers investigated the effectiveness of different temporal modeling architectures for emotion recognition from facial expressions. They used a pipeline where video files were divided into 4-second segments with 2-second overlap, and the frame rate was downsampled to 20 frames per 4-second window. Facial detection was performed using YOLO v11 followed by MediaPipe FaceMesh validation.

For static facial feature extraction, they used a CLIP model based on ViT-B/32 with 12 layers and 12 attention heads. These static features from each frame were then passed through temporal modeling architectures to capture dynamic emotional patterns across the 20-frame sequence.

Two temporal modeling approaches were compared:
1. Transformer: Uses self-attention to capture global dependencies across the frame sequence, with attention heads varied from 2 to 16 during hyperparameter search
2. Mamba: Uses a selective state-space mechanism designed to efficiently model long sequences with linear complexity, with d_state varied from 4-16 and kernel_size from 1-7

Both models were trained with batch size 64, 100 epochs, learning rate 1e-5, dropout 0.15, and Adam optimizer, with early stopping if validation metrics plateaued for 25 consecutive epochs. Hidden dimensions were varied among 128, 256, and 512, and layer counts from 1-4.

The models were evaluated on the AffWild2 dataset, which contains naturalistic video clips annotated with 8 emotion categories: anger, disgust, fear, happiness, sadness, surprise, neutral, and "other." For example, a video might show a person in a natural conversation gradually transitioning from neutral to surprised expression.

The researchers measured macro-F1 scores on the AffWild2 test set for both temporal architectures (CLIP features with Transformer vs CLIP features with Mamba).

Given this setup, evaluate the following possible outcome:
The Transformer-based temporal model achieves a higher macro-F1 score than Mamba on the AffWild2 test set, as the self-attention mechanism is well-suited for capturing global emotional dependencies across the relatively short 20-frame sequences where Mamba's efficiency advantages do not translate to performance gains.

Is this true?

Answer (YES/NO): YES